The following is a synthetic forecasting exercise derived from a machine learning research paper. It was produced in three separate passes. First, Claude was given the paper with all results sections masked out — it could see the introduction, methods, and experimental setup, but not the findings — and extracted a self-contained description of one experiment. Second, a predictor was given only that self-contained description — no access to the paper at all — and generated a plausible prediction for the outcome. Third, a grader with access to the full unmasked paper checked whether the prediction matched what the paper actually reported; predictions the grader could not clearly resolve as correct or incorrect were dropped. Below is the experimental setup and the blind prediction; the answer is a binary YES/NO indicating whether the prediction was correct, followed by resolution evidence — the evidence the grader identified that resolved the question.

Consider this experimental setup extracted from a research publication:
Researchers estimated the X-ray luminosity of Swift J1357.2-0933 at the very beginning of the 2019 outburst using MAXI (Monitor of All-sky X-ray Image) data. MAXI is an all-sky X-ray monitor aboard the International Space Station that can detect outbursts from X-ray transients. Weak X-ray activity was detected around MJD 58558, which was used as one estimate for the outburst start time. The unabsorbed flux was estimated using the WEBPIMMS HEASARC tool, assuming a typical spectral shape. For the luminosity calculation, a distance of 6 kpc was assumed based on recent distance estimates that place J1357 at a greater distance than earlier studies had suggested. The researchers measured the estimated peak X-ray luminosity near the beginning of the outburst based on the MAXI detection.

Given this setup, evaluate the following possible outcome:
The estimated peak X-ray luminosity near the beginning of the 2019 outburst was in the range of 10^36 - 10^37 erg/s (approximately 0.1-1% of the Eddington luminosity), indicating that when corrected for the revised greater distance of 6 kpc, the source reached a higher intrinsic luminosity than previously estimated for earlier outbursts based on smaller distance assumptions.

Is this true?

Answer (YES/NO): YES